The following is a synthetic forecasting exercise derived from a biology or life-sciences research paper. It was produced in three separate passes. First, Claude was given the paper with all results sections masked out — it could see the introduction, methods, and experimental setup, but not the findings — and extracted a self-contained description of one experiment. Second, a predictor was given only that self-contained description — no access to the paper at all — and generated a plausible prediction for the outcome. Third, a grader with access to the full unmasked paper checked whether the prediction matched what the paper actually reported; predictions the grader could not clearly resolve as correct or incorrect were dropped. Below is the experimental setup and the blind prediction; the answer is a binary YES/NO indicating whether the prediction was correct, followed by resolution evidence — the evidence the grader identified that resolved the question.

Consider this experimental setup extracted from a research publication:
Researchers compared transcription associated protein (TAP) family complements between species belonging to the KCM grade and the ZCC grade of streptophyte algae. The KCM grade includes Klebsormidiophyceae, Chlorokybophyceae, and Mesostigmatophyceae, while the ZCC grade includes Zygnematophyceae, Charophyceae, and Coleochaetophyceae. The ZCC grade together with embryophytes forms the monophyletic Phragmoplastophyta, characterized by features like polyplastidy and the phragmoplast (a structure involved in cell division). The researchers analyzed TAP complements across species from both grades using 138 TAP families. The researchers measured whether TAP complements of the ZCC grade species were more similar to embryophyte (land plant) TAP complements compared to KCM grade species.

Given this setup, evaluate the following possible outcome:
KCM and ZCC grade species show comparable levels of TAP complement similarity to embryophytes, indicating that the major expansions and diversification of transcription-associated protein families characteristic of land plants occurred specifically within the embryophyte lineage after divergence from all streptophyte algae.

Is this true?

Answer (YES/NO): NO